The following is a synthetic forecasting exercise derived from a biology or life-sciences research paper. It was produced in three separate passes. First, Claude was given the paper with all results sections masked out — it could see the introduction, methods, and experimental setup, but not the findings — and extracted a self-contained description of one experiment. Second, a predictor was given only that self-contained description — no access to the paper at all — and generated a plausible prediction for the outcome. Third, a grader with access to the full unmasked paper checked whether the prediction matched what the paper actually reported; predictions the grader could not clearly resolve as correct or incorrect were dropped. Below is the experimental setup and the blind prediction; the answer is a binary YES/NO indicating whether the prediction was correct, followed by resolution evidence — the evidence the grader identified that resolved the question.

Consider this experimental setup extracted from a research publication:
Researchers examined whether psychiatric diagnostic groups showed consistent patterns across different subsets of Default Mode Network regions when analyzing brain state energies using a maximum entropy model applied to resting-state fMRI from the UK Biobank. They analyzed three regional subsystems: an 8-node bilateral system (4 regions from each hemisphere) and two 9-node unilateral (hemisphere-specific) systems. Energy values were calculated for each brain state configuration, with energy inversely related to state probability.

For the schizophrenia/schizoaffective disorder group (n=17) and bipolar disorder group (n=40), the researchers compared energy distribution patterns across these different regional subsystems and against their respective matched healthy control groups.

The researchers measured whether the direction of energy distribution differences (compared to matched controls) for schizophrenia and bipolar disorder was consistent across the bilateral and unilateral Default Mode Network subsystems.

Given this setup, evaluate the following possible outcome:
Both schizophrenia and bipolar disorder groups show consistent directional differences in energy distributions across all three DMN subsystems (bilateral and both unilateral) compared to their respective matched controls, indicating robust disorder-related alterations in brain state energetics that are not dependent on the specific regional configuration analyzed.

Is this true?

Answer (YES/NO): YES